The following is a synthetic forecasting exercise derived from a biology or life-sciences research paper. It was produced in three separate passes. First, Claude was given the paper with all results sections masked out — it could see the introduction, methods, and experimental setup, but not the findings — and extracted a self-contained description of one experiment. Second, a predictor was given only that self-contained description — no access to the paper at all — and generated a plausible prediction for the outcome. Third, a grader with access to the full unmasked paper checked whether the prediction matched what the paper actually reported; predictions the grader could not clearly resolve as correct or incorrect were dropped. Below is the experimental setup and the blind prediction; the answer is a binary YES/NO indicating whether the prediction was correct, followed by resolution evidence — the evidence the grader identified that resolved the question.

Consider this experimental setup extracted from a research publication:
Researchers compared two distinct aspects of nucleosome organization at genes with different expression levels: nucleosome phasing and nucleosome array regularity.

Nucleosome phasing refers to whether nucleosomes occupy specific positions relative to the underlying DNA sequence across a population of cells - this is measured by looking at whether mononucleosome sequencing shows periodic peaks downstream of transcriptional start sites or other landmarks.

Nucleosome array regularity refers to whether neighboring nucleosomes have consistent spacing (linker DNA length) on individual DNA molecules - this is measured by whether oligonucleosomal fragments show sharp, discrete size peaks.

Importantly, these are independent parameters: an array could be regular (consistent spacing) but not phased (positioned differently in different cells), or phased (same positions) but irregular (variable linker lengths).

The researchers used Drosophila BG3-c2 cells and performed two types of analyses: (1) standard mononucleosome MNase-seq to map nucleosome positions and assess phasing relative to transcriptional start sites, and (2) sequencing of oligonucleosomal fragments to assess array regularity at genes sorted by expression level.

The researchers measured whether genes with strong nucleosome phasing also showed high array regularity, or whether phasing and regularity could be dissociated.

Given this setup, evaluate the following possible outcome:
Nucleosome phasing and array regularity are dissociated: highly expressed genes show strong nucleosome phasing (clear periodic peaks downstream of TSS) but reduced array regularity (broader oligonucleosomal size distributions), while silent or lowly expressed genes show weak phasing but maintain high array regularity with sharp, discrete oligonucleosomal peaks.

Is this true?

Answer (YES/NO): YES